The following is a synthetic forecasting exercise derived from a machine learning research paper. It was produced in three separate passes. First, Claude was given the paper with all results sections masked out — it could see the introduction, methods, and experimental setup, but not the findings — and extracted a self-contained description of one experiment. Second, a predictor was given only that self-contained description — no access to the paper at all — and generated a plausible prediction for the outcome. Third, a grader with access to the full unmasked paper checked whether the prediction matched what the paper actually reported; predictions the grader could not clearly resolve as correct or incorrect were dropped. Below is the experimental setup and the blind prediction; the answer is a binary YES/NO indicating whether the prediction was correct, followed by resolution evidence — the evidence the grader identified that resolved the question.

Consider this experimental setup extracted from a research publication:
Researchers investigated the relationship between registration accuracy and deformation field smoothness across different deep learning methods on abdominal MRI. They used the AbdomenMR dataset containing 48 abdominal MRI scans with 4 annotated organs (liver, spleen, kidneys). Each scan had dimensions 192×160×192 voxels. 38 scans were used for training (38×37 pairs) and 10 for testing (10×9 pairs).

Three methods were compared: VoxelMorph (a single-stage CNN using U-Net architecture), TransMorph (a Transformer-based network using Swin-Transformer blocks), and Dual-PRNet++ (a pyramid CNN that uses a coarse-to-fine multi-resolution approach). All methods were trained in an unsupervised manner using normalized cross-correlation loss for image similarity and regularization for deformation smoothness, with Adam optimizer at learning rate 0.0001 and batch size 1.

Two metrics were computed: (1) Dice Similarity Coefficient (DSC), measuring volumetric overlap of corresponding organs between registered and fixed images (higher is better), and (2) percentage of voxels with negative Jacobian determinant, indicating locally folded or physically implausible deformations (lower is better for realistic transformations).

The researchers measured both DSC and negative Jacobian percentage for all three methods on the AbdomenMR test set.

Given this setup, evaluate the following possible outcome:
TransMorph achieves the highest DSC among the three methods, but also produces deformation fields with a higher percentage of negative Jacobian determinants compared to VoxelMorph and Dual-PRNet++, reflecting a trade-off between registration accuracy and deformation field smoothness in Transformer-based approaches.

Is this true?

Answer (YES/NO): NO